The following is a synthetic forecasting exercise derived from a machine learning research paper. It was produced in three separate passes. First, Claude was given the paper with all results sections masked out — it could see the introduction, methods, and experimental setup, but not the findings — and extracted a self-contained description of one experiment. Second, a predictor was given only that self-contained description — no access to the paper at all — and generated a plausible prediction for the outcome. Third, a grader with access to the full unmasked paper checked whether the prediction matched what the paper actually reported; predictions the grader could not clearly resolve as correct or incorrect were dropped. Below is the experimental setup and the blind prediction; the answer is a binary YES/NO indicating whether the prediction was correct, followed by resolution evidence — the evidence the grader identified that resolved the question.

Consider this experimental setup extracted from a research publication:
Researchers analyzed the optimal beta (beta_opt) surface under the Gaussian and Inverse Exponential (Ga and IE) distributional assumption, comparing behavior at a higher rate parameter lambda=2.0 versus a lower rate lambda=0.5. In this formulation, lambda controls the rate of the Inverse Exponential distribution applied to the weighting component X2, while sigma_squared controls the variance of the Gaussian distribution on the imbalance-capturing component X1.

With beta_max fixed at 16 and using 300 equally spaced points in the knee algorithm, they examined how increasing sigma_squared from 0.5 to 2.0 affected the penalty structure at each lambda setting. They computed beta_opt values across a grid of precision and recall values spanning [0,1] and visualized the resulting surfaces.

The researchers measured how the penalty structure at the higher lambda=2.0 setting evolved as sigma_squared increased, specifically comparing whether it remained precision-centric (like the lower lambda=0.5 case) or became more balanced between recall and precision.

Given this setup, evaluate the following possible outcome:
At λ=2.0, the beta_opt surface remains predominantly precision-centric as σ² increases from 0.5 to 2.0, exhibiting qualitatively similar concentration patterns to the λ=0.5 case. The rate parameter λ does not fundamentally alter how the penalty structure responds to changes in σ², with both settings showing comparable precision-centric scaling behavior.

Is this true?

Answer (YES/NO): NO